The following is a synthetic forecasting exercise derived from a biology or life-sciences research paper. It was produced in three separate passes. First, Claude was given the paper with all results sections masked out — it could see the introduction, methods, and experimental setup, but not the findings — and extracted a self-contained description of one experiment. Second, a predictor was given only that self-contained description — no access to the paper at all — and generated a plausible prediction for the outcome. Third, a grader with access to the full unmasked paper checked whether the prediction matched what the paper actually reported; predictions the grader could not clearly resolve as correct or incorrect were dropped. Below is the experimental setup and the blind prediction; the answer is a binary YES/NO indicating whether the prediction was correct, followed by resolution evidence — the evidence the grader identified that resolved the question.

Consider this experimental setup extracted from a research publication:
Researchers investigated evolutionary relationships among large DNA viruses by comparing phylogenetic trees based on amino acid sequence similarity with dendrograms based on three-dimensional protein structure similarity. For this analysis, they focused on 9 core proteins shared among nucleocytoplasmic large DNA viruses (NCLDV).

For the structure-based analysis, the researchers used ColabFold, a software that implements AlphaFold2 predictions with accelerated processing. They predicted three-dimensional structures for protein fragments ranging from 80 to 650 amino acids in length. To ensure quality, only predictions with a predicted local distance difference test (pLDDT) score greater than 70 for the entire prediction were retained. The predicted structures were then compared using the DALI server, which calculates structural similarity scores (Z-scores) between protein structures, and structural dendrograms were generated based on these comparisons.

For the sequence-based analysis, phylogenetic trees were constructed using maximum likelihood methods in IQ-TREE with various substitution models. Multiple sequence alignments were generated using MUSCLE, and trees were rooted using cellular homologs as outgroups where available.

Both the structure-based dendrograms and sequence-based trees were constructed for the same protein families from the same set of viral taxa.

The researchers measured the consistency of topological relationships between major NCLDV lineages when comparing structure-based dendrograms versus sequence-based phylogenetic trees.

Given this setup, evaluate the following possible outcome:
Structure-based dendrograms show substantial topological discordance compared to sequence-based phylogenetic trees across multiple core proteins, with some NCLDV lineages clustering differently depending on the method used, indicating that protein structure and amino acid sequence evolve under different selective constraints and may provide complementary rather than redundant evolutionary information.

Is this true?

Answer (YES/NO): NO